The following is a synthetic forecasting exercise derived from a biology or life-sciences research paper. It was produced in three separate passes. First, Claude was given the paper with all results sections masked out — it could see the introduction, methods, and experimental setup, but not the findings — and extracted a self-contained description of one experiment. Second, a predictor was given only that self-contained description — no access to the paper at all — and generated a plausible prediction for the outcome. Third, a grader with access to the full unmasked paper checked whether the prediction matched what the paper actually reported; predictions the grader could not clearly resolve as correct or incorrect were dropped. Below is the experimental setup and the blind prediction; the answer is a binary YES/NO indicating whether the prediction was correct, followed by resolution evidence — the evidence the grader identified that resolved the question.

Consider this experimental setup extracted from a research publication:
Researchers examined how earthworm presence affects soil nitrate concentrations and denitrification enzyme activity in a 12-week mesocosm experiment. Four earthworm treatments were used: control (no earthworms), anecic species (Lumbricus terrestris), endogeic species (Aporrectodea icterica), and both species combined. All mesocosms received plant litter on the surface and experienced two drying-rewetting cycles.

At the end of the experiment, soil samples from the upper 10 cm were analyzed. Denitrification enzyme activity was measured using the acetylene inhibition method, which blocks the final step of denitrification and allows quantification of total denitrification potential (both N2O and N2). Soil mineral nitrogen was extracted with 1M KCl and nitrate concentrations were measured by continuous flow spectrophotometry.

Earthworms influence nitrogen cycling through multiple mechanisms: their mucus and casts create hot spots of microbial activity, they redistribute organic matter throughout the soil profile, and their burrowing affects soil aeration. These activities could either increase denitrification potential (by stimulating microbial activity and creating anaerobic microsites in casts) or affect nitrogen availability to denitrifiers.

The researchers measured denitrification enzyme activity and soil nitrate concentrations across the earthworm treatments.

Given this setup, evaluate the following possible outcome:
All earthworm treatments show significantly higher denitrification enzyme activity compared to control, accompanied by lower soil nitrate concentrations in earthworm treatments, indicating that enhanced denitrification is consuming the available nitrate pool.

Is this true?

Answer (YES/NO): NO